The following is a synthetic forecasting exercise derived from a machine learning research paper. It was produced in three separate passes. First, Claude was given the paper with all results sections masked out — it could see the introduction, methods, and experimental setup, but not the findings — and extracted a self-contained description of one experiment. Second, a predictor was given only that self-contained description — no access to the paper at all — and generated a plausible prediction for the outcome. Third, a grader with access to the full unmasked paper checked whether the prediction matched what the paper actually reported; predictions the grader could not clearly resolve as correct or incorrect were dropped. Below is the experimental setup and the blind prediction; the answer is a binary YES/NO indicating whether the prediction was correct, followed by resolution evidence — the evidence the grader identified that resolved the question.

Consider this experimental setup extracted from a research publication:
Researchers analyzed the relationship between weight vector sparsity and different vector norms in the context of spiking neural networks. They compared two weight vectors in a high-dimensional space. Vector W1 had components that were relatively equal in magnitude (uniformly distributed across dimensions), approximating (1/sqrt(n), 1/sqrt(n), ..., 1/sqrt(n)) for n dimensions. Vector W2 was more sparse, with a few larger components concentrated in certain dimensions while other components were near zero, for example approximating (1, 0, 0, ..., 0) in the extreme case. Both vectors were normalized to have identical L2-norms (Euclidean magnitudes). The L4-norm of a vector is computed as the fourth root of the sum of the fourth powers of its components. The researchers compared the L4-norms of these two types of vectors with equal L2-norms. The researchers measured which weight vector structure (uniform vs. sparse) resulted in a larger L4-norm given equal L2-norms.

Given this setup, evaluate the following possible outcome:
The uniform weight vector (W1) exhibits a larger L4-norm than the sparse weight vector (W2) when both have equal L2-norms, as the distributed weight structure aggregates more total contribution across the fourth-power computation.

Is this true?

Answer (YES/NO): NO